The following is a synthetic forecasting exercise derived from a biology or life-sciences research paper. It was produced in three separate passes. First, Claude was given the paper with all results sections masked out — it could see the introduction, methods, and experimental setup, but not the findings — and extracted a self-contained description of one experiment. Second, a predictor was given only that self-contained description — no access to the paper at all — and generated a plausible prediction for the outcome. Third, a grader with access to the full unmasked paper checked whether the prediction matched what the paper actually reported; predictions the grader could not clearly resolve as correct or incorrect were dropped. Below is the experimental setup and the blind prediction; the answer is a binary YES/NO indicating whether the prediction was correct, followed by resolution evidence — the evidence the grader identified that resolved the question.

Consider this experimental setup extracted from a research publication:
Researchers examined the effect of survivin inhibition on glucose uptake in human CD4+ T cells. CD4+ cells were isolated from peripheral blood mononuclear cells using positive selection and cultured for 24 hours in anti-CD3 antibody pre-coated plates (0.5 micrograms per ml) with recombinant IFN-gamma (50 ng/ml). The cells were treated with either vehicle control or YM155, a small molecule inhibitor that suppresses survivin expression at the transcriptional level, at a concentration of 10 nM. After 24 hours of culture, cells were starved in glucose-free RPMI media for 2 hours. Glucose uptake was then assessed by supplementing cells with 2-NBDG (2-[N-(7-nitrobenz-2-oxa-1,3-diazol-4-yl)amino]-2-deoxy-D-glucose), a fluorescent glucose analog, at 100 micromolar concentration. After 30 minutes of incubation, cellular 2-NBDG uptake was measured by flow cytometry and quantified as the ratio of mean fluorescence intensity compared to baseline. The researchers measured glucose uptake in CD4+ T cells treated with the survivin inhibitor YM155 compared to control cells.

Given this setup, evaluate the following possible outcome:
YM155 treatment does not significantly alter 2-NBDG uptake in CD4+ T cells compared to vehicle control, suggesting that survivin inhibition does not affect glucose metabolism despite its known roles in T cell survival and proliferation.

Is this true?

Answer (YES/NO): NO